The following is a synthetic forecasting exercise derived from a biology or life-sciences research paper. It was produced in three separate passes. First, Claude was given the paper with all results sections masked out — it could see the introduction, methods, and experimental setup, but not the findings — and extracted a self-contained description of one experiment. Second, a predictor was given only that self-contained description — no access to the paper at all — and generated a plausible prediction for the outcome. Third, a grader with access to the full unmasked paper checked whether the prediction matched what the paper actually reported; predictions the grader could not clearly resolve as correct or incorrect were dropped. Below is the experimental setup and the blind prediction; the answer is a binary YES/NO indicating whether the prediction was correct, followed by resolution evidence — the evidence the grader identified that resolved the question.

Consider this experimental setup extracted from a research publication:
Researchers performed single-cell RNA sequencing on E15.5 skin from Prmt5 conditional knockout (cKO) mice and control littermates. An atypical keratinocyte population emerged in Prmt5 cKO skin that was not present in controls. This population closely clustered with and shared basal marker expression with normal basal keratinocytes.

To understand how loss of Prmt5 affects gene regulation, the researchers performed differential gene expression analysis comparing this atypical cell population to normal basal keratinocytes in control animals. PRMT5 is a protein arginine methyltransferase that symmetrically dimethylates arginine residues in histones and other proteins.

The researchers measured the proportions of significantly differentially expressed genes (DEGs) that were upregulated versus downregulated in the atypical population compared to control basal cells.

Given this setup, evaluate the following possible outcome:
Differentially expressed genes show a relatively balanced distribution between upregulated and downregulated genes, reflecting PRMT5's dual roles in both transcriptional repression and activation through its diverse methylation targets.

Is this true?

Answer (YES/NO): NO